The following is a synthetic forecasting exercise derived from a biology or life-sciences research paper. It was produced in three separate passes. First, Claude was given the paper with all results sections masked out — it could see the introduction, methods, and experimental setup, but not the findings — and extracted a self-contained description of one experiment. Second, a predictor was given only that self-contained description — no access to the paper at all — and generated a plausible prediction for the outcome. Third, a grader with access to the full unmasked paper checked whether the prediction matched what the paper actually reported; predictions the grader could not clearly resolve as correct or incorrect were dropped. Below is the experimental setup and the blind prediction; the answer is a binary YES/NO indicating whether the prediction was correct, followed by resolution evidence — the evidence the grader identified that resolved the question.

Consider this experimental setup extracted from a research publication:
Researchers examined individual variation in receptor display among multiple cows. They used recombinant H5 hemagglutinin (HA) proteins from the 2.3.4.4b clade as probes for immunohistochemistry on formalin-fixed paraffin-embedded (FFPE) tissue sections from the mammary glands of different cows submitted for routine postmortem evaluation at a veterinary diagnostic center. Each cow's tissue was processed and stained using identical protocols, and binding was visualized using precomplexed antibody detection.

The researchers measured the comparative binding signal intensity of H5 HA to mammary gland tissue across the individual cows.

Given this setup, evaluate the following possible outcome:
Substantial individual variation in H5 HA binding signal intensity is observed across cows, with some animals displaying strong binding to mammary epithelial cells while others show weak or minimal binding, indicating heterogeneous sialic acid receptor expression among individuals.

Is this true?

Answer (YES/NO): NO